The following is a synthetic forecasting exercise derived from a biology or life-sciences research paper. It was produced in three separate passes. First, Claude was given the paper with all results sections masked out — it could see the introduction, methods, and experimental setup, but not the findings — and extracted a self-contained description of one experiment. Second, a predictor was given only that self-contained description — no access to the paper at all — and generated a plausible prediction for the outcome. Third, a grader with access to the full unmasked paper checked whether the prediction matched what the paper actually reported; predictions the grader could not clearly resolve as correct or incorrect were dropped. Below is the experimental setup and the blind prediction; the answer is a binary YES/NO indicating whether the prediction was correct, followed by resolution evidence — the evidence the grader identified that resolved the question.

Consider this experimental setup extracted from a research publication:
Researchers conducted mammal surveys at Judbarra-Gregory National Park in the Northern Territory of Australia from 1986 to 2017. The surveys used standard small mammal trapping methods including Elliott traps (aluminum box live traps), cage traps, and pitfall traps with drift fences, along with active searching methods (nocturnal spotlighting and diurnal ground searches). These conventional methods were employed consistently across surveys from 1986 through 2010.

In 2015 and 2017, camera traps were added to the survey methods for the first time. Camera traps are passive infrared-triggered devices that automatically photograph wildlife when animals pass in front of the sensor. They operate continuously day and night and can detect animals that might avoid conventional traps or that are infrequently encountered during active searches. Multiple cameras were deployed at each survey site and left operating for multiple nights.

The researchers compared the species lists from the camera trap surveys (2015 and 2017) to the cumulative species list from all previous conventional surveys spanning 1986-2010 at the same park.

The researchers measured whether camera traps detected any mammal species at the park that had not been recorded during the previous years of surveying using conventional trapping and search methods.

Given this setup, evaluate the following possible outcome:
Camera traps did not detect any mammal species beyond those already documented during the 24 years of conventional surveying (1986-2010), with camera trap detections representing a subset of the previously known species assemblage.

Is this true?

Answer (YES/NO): NO